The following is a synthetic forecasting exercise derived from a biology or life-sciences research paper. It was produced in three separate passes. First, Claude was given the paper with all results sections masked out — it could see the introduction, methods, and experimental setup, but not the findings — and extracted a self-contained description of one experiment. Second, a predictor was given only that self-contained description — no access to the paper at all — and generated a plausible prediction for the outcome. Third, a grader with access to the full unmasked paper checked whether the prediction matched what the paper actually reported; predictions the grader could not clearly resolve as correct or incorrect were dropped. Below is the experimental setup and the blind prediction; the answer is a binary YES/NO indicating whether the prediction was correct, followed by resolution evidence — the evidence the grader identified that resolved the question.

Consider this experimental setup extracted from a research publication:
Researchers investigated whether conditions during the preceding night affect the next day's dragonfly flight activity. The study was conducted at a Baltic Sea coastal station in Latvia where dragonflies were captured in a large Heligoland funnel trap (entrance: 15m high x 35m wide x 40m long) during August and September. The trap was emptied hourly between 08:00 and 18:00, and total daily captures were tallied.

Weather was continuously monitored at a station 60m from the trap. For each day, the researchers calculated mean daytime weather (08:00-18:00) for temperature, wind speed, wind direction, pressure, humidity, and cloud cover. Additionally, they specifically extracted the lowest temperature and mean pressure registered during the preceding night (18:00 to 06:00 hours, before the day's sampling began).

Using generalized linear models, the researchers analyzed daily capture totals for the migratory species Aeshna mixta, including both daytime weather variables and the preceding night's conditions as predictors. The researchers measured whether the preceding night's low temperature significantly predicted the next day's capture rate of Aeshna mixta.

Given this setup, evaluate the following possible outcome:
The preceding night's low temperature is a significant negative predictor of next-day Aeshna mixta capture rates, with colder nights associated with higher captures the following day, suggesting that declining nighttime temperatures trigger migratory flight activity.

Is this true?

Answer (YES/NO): NO